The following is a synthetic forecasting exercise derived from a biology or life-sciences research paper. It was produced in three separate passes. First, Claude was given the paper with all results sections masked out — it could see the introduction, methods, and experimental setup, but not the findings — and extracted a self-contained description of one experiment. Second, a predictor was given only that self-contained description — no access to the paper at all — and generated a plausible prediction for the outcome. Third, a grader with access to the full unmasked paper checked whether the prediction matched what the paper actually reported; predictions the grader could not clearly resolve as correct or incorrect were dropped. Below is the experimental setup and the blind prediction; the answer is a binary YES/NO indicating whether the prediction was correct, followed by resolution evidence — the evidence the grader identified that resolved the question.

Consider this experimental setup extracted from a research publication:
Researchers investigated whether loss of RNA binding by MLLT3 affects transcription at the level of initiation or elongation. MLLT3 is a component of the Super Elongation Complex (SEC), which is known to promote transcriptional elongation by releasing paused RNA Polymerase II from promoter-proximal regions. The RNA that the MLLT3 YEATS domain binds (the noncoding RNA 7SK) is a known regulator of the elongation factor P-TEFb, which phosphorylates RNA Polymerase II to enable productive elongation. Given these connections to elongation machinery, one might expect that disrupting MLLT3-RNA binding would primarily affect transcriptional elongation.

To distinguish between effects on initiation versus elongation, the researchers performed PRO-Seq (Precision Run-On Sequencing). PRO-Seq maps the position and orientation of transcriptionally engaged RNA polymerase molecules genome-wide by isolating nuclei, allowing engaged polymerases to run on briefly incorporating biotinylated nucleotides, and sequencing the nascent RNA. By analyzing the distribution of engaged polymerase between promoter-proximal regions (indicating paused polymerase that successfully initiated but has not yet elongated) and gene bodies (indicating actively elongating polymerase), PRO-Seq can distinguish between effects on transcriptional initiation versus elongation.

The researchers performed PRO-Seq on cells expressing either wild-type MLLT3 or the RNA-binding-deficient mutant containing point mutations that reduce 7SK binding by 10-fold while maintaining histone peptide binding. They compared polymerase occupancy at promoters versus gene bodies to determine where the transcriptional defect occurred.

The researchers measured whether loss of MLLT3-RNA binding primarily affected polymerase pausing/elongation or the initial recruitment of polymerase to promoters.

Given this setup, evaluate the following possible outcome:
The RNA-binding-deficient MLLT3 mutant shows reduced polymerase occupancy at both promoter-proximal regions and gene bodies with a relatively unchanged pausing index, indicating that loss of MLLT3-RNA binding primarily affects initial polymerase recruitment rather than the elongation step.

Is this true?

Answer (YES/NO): YES